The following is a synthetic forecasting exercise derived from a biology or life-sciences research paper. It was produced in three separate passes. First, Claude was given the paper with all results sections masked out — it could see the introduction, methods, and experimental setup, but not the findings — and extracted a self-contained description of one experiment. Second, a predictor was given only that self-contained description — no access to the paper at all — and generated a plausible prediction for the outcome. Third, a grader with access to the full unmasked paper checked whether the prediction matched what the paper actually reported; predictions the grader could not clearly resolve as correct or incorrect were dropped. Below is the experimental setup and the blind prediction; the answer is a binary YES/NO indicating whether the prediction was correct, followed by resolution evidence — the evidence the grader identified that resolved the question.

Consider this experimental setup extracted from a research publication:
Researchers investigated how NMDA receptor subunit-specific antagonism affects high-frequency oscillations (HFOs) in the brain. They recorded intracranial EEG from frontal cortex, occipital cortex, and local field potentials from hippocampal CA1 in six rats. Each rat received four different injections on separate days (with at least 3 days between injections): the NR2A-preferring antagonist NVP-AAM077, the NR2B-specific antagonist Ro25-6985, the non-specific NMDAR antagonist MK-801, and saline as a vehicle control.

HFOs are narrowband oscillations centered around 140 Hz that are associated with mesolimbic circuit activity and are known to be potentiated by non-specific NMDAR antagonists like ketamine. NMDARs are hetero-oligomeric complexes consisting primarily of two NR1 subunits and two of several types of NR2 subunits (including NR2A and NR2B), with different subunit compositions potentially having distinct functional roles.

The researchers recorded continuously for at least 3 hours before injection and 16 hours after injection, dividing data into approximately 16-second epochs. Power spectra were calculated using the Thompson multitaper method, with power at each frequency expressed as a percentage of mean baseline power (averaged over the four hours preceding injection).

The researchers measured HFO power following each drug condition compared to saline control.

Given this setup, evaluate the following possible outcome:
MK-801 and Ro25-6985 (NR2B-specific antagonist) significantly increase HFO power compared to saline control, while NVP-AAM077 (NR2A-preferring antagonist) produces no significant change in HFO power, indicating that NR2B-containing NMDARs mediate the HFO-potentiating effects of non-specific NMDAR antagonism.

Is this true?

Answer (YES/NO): NO